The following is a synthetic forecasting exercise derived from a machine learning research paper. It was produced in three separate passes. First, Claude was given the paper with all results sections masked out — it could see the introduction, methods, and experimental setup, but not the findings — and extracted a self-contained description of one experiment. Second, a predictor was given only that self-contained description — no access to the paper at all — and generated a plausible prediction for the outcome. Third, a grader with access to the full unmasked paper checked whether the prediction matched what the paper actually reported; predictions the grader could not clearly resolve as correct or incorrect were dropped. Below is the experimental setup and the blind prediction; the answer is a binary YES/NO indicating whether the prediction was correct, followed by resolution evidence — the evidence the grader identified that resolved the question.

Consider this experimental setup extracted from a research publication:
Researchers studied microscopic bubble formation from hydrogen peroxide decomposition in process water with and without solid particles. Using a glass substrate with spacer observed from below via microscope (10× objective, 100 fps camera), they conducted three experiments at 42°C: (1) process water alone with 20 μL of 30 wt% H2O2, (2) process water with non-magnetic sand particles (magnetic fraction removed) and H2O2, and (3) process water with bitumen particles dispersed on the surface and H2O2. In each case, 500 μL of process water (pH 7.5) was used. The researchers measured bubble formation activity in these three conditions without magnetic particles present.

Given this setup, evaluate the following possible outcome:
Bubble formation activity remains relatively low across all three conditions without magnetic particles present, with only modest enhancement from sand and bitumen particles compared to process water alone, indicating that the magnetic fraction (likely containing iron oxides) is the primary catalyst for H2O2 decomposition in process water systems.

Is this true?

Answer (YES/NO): NO